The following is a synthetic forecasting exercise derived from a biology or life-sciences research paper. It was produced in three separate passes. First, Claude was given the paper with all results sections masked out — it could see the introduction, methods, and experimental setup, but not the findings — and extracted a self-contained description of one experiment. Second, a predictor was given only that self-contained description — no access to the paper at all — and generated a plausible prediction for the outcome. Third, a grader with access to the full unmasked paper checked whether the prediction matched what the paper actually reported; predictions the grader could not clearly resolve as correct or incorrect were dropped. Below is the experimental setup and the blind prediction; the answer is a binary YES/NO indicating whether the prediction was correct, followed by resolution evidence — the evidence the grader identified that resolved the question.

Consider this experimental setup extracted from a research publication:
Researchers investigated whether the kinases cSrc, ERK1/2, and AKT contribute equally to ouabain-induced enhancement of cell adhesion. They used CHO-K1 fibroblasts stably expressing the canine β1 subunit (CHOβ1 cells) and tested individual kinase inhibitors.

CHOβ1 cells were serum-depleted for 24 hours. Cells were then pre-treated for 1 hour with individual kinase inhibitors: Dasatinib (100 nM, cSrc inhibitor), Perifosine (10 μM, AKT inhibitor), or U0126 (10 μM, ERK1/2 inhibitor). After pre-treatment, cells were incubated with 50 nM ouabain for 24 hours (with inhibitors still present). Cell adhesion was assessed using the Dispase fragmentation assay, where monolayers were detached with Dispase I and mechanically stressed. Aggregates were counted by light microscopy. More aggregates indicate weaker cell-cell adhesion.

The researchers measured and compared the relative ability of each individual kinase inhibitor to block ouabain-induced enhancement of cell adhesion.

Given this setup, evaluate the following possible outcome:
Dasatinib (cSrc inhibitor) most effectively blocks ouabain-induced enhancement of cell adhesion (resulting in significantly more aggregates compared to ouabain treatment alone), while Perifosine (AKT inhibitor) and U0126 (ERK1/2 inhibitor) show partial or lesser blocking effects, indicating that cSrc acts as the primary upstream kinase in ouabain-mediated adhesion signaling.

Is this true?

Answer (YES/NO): NO